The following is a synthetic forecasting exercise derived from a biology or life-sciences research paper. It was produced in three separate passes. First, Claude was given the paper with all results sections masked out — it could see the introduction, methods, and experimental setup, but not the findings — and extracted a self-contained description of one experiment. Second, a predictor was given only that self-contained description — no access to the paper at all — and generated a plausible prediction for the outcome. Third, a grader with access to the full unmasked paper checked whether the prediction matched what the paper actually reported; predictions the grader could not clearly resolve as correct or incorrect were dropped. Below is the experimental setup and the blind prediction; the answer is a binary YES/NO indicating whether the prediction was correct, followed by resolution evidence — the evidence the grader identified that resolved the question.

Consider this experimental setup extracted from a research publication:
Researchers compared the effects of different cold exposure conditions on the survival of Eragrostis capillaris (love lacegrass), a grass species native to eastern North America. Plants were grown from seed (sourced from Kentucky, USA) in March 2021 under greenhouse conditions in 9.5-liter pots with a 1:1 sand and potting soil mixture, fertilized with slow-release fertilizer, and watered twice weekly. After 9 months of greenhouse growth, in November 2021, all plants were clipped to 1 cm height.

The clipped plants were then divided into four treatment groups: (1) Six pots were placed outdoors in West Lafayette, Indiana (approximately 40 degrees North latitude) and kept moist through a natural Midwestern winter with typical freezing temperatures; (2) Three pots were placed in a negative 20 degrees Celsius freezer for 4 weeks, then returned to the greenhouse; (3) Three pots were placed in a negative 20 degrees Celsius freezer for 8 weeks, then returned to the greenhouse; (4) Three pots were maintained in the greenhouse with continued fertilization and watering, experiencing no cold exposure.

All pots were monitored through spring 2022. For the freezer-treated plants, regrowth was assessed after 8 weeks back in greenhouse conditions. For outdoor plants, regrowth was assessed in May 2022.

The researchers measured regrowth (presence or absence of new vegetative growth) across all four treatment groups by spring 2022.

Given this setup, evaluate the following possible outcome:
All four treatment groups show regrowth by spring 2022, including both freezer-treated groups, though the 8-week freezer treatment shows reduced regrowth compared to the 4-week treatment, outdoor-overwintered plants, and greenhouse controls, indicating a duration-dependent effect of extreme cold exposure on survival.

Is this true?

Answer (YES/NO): NO